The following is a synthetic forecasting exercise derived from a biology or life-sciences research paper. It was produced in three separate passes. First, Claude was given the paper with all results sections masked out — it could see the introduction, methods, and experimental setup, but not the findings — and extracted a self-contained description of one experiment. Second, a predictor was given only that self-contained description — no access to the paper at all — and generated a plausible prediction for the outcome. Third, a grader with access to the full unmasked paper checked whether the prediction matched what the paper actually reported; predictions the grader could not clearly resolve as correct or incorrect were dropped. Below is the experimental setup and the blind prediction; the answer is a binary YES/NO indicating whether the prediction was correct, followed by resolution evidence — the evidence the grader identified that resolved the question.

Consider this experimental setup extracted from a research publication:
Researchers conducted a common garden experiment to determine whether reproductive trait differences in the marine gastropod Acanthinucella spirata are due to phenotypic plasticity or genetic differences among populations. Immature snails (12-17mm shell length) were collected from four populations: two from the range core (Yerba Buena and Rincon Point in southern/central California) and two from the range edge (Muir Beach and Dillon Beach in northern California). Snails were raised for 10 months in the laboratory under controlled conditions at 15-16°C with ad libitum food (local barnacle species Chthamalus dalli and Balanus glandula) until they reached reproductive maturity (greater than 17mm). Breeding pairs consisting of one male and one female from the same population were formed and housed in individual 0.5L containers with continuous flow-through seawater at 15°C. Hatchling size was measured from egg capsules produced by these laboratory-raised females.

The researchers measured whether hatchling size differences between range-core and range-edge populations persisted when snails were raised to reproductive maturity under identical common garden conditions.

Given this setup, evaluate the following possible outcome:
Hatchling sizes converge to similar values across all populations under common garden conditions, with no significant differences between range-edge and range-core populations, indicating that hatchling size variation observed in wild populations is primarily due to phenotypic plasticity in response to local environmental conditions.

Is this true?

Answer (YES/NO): NO